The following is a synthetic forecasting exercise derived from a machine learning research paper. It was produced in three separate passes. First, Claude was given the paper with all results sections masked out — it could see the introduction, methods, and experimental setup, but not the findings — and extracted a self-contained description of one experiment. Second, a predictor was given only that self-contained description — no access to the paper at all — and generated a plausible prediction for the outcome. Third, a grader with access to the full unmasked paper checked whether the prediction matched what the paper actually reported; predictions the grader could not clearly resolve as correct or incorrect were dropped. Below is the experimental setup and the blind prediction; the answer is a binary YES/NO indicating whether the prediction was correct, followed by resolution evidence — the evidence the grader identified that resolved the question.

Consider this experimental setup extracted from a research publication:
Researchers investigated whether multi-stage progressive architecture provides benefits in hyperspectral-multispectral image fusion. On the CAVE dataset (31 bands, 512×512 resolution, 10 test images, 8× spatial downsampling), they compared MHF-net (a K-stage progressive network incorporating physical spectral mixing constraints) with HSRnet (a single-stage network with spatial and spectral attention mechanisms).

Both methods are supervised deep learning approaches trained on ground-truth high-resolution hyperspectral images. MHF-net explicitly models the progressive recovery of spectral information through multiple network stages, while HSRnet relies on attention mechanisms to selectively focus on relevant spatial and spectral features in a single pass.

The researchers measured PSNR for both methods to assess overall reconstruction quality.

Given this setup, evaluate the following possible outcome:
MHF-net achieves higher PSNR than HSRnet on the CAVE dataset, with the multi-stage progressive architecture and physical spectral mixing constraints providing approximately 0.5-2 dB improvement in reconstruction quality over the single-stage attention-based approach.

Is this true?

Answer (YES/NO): NO